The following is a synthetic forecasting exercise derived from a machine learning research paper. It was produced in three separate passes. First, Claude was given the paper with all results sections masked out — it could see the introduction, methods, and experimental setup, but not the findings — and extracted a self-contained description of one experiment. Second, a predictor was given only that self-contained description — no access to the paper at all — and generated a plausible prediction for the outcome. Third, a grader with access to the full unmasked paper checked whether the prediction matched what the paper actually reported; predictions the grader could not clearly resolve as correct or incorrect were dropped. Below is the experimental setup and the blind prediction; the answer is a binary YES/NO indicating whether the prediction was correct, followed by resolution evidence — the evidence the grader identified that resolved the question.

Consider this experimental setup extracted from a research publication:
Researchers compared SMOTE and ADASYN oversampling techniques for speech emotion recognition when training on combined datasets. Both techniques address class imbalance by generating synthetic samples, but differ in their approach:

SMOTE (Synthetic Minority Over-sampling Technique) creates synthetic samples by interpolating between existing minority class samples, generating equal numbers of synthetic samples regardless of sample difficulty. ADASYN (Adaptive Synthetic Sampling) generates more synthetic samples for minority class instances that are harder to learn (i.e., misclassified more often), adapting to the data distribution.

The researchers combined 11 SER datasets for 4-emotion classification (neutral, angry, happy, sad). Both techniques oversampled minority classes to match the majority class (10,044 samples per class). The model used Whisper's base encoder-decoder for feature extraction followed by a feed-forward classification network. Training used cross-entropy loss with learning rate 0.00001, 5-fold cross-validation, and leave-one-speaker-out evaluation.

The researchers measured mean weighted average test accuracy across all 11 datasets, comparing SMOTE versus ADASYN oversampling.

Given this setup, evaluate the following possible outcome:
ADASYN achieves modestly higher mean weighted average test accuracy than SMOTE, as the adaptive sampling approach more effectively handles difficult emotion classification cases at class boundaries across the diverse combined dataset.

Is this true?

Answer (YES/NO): NO